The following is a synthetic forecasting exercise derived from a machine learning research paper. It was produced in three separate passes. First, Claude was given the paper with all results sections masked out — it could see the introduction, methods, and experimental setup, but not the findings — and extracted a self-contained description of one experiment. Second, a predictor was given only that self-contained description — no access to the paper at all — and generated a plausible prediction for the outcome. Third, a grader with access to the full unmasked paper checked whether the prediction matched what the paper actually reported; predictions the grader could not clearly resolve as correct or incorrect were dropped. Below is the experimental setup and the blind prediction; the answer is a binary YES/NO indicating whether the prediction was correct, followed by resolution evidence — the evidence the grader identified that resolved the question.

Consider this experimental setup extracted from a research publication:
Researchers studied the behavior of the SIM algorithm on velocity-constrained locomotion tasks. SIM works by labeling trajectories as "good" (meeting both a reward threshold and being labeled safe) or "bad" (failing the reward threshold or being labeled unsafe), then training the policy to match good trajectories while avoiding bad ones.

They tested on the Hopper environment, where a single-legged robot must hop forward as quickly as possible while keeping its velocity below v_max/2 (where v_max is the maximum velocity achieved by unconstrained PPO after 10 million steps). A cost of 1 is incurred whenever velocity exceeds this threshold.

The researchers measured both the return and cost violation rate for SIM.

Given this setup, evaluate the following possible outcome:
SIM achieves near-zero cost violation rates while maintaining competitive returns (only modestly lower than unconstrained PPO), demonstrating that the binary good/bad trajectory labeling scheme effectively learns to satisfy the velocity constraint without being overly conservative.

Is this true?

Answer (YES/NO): NO